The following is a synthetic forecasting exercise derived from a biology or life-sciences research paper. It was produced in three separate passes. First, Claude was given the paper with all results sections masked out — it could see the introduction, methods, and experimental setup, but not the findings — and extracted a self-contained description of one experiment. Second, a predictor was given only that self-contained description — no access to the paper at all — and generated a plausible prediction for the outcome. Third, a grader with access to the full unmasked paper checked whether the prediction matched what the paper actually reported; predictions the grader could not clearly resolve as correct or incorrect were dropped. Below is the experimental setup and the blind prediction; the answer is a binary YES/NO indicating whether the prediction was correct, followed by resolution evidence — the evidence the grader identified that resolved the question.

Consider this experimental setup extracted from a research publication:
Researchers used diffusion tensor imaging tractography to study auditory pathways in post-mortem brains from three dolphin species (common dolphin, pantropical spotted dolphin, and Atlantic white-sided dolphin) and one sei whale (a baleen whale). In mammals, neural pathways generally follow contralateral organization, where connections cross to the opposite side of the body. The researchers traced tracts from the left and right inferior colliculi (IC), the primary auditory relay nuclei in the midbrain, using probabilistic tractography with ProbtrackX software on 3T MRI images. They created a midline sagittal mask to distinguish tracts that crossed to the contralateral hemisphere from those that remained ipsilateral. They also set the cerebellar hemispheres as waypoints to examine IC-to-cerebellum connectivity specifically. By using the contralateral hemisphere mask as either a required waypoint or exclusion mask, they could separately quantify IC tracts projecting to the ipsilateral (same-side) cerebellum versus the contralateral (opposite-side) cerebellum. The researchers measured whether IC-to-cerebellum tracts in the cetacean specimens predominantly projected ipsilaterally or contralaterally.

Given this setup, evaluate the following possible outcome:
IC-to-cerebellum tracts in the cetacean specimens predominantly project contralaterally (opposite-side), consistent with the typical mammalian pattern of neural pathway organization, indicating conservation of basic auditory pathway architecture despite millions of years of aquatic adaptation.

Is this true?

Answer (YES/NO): YES